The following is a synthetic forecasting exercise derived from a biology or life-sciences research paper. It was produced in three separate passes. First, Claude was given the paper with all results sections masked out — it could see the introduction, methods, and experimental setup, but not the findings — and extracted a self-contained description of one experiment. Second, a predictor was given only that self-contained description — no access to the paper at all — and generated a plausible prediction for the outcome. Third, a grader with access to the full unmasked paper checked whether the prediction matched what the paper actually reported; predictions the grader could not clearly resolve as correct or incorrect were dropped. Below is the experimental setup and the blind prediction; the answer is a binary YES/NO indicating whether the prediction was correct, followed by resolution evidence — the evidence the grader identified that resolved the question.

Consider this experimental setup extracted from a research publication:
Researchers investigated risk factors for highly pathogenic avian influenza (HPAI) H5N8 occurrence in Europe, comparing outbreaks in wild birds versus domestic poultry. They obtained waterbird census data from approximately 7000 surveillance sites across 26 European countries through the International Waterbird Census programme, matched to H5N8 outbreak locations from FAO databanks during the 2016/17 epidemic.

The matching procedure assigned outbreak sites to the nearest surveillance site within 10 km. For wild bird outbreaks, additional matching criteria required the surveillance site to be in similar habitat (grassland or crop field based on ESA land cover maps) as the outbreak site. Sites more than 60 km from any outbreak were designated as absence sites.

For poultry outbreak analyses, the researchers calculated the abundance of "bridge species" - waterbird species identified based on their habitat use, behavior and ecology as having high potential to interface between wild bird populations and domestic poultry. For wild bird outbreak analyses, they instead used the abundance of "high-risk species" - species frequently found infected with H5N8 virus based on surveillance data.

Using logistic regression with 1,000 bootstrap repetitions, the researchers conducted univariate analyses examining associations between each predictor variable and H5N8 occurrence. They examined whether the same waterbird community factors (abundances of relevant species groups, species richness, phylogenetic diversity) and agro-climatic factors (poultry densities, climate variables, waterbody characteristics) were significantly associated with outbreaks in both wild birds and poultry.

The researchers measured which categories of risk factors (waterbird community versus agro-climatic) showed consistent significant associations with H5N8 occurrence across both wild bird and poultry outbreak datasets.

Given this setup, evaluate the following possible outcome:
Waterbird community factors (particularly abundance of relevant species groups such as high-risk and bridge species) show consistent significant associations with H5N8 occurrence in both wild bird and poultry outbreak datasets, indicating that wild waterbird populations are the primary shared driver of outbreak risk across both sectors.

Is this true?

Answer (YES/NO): NO